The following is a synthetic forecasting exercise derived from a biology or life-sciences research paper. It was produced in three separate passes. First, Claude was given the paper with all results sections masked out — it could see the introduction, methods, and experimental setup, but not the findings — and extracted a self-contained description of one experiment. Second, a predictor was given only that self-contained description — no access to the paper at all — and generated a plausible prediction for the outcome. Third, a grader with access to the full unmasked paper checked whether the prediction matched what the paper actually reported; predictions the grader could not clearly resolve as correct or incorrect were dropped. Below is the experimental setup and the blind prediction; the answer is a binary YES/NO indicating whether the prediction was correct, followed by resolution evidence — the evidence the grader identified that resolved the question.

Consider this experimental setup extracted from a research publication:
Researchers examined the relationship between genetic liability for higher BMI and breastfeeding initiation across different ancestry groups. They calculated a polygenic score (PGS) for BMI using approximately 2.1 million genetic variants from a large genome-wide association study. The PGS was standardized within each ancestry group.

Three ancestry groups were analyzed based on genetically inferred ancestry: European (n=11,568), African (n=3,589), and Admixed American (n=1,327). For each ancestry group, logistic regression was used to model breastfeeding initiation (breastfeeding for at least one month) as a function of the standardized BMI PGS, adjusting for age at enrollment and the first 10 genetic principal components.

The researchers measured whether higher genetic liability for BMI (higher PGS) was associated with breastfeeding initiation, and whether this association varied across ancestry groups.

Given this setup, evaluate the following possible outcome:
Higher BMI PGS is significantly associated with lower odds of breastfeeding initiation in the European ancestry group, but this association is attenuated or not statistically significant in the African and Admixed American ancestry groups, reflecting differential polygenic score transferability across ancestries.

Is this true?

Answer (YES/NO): NO